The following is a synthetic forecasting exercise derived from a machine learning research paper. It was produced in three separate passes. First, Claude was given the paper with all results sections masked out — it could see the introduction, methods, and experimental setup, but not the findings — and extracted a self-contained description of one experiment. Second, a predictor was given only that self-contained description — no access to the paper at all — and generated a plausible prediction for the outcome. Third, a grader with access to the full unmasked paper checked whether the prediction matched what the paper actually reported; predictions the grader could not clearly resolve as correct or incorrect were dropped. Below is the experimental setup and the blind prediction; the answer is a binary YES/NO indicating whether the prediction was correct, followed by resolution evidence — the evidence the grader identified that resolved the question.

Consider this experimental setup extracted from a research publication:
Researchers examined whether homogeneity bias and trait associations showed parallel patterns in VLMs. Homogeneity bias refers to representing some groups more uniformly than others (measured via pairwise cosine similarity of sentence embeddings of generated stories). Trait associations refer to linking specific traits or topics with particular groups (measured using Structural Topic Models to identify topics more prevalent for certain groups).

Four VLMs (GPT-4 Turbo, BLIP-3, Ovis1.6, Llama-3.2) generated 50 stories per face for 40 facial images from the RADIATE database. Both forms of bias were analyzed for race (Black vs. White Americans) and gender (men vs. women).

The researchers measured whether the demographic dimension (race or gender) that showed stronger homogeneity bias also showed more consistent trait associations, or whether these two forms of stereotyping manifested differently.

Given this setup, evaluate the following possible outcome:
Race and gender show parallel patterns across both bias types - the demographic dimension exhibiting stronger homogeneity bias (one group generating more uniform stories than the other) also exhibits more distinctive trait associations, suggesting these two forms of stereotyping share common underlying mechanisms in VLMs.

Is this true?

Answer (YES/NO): NO